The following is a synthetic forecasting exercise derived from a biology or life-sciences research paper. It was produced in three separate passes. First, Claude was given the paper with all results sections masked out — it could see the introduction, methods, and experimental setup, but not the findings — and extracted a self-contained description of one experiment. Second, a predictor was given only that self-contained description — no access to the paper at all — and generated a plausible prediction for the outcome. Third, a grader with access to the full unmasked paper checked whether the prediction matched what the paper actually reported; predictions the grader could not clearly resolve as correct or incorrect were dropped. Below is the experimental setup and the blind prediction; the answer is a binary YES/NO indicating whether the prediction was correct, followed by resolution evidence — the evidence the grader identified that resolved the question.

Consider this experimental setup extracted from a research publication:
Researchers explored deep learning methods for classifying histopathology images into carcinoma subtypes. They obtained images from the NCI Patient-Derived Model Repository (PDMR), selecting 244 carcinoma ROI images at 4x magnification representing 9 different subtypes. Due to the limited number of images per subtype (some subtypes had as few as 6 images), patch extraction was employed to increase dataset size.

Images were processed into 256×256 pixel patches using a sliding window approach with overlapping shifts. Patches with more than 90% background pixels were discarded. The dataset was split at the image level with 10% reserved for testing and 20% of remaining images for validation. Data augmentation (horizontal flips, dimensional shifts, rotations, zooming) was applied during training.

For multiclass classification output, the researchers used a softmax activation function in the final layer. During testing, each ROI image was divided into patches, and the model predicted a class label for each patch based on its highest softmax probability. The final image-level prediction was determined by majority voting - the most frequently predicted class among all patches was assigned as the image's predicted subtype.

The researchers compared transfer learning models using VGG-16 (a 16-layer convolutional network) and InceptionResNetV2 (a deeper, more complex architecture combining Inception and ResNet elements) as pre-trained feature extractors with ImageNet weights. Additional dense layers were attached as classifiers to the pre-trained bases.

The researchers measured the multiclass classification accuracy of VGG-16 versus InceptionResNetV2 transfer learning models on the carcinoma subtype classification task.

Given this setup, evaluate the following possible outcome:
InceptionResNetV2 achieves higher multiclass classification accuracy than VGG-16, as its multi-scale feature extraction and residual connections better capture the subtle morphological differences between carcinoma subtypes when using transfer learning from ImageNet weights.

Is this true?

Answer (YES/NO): NO